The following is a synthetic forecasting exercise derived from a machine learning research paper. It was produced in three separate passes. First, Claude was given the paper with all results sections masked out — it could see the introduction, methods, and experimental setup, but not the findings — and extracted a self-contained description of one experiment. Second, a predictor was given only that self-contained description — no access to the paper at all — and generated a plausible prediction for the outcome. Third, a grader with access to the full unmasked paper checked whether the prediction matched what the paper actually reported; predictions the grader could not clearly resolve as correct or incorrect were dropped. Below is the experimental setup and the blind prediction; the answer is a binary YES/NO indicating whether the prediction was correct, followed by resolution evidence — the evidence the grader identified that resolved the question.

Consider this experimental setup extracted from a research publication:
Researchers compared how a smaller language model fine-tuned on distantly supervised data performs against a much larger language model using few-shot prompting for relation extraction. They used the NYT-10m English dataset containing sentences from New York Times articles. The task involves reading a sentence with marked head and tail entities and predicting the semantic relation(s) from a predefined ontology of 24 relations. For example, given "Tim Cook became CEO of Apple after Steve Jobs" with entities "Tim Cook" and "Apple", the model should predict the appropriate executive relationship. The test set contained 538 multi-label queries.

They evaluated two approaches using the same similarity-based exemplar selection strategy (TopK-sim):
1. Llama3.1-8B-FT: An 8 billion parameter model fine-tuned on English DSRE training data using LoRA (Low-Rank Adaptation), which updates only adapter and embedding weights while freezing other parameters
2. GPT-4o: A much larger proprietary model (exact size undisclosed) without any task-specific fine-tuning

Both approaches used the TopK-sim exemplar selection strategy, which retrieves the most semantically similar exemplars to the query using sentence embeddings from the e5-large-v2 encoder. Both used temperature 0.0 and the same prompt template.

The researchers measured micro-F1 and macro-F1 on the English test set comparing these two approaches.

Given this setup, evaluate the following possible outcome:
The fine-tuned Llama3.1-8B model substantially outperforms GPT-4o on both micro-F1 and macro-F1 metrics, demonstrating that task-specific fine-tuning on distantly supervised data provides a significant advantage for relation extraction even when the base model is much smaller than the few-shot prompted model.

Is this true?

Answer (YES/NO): NO